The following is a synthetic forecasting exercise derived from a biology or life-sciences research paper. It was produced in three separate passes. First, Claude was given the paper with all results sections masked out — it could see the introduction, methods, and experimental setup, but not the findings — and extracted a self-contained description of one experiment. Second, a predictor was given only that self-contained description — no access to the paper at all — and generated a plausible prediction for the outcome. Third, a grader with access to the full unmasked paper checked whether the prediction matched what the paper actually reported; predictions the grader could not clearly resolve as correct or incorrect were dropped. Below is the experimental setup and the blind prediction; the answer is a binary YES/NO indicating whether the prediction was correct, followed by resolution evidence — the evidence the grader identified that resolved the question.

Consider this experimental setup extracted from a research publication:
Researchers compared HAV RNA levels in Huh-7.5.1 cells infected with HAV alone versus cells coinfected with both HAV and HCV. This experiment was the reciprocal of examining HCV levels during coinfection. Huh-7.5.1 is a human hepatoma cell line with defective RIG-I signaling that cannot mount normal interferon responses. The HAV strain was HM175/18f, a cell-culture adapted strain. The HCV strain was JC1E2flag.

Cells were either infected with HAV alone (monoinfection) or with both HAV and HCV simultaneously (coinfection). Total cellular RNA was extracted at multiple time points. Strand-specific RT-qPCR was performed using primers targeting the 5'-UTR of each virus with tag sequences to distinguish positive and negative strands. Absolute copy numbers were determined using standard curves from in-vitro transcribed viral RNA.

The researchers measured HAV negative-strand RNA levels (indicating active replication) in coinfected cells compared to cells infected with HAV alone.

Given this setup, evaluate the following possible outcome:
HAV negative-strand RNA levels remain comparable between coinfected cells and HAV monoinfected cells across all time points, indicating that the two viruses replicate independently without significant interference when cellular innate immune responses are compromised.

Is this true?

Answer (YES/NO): NO